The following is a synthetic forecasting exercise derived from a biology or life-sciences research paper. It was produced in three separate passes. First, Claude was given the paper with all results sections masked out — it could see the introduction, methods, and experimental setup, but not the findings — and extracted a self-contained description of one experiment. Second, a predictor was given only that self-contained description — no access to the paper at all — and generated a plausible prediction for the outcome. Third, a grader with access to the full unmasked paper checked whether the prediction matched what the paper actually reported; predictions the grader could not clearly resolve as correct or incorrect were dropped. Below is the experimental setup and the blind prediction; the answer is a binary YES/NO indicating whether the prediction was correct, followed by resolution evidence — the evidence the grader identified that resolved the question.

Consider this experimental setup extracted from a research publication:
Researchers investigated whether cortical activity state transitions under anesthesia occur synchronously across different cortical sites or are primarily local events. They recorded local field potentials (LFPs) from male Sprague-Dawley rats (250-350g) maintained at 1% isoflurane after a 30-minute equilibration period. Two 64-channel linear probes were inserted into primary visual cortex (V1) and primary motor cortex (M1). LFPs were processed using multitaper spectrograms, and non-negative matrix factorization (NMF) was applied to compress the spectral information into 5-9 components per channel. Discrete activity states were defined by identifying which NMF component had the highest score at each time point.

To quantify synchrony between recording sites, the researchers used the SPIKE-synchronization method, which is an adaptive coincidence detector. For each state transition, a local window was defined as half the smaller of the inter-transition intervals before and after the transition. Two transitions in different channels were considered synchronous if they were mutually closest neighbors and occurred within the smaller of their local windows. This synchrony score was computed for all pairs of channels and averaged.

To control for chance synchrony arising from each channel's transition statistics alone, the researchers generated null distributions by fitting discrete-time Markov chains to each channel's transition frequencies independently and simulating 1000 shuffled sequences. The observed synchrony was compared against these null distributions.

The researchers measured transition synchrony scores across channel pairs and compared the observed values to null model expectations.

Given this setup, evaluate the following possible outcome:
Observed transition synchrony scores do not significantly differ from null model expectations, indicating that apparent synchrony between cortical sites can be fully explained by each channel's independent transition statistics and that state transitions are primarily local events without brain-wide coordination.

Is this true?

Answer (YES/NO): NO